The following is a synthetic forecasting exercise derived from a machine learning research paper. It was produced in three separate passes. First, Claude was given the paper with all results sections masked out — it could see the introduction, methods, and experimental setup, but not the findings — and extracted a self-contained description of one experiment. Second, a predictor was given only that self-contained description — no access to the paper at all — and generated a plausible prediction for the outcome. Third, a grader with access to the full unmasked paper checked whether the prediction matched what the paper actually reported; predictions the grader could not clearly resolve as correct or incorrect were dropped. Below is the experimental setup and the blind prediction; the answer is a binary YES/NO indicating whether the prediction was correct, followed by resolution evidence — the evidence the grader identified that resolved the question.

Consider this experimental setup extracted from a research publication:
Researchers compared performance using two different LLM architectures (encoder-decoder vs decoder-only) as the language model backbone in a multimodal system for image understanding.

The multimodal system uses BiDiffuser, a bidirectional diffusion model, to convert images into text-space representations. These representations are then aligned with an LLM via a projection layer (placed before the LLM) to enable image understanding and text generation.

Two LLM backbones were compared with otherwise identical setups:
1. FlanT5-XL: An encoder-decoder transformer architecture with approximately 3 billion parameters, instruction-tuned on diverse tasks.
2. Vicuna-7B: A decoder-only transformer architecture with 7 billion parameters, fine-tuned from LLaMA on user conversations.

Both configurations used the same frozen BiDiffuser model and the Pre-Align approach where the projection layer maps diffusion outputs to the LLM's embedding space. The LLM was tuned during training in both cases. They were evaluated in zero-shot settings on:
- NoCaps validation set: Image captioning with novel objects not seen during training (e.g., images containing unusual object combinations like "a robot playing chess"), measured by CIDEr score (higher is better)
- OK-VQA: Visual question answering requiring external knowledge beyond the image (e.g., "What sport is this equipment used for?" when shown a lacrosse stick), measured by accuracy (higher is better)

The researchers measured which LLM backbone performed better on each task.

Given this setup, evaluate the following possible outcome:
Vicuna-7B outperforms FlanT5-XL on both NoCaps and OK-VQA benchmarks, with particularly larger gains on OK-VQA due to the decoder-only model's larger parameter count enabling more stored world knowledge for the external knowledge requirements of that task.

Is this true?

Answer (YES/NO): YES